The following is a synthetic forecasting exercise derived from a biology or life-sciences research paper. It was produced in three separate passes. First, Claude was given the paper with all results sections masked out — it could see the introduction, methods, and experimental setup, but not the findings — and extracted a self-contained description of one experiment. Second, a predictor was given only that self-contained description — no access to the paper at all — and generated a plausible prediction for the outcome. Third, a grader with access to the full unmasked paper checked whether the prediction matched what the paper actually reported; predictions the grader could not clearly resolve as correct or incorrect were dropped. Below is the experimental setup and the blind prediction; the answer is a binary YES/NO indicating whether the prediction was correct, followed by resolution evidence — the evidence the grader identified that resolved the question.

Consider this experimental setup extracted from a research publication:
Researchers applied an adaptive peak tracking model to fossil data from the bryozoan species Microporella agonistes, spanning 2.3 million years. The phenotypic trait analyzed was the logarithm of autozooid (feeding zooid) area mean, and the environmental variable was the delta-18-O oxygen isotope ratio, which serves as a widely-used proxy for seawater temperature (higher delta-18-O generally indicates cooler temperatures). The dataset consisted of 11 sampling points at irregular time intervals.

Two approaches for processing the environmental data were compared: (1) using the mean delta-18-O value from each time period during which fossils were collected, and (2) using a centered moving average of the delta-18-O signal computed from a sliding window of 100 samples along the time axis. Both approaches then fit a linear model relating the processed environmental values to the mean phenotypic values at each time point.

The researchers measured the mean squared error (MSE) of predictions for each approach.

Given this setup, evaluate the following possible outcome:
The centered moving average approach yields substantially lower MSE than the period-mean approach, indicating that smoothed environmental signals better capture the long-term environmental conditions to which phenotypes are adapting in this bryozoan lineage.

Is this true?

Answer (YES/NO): YES